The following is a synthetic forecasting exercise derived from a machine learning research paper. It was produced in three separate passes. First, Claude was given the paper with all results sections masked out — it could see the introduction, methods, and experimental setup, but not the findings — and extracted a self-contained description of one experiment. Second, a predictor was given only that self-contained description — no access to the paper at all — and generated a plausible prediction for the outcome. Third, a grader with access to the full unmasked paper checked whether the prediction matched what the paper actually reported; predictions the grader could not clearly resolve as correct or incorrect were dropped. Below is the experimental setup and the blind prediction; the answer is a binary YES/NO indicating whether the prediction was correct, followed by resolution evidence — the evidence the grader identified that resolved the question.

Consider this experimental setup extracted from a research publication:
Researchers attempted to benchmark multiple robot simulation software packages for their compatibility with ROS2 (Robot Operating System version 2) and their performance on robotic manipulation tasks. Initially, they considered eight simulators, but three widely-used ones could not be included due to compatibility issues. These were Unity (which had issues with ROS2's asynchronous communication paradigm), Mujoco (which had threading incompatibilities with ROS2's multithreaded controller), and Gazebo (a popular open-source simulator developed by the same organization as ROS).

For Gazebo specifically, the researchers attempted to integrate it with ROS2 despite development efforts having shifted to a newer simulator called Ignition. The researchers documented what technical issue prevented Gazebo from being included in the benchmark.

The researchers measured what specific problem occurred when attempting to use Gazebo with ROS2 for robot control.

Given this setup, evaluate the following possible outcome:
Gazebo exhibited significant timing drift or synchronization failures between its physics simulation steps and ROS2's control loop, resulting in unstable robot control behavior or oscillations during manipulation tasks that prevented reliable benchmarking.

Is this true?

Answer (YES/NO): NO